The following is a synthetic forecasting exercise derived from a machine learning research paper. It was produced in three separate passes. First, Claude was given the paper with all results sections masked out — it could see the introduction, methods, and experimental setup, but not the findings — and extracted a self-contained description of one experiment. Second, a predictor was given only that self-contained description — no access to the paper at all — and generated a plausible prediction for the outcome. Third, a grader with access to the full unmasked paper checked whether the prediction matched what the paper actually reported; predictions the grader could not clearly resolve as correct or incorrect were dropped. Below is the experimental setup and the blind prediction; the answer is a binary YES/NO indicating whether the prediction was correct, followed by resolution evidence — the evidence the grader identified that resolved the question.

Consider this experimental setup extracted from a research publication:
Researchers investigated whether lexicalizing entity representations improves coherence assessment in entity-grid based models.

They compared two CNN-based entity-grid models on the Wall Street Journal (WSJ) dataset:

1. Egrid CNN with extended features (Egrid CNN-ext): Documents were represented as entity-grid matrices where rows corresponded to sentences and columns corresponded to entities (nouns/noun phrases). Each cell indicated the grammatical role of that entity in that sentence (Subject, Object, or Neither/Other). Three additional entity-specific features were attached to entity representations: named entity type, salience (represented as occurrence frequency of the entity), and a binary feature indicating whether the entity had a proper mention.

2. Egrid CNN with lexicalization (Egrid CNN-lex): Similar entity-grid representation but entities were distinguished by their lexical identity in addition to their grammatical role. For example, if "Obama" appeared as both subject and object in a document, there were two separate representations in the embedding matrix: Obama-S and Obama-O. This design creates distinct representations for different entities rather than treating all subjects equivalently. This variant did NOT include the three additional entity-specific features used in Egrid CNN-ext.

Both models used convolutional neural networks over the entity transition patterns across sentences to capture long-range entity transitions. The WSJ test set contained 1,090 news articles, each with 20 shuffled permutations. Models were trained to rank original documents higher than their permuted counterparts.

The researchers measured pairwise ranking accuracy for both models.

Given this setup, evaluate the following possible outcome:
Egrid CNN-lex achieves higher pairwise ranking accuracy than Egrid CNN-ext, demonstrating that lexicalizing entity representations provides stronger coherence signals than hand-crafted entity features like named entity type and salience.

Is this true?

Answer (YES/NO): NO